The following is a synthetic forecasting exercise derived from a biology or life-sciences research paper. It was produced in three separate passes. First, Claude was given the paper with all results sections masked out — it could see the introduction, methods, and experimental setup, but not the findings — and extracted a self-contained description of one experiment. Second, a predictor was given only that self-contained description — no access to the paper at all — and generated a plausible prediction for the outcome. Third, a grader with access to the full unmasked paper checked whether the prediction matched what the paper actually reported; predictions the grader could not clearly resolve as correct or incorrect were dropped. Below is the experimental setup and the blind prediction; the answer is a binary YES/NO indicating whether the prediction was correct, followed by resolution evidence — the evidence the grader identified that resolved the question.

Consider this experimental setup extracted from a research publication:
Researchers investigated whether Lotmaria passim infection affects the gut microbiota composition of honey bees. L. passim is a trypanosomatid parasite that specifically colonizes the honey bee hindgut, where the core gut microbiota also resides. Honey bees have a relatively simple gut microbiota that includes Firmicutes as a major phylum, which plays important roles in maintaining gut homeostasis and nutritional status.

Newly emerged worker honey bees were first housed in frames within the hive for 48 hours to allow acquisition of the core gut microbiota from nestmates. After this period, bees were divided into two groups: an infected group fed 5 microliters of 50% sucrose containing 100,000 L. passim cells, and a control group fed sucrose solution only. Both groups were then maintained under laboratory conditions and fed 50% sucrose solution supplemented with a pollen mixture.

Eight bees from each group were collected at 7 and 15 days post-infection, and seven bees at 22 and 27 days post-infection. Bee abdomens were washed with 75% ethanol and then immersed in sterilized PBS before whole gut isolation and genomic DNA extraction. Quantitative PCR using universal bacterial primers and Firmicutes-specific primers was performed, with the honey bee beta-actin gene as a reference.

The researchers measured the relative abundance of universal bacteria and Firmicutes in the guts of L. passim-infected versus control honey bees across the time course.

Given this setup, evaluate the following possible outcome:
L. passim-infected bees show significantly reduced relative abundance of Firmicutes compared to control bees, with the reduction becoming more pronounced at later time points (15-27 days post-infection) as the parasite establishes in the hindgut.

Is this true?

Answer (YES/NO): NO